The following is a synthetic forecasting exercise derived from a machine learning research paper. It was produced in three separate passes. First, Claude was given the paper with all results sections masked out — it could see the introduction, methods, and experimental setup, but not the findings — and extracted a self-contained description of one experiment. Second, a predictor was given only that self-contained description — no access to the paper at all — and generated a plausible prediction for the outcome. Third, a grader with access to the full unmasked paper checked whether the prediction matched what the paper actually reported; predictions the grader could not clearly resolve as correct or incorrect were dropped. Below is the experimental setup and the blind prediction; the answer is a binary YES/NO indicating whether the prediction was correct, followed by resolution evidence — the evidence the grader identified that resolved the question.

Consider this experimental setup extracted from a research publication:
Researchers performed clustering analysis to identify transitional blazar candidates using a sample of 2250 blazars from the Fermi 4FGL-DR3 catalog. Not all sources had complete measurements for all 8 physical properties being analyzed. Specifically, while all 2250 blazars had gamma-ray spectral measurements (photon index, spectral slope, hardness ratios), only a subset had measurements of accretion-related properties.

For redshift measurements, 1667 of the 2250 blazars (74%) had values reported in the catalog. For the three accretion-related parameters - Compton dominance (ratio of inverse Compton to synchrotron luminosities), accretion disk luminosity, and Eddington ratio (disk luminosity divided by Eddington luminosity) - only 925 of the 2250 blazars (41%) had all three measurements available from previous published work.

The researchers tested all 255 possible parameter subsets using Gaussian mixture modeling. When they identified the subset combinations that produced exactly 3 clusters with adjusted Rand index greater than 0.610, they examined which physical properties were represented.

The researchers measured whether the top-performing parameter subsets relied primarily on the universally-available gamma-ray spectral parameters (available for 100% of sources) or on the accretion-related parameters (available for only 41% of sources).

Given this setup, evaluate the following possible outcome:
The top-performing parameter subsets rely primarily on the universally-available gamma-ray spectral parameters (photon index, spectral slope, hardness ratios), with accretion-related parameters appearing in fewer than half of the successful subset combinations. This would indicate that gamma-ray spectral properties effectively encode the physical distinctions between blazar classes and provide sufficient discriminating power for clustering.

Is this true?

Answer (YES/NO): NO